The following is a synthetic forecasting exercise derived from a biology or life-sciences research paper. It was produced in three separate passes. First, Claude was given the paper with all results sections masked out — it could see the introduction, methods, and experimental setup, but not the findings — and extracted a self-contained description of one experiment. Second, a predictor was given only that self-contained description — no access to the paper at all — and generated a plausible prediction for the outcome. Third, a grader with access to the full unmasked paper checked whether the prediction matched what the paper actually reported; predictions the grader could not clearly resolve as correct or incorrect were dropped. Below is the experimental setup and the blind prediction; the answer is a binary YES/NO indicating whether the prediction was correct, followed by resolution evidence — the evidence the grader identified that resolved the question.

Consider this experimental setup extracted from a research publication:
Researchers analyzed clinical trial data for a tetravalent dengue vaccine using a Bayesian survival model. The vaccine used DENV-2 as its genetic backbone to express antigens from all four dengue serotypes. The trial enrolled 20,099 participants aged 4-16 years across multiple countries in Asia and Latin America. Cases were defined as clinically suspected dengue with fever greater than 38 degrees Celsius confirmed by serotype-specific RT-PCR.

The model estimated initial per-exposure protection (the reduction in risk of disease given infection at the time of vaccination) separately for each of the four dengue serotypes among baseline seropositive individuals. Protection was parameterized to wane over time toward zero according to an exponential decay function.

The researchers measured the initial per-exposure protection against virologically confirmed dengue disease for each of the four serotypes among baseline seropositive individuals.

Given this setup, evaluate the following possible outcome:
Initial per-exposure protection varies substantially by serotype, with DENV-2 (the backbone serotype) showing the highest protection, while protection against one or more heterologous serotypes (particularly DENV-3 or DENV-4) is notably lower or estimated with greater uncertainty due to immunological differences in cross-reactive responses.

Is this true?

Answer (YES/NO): YES